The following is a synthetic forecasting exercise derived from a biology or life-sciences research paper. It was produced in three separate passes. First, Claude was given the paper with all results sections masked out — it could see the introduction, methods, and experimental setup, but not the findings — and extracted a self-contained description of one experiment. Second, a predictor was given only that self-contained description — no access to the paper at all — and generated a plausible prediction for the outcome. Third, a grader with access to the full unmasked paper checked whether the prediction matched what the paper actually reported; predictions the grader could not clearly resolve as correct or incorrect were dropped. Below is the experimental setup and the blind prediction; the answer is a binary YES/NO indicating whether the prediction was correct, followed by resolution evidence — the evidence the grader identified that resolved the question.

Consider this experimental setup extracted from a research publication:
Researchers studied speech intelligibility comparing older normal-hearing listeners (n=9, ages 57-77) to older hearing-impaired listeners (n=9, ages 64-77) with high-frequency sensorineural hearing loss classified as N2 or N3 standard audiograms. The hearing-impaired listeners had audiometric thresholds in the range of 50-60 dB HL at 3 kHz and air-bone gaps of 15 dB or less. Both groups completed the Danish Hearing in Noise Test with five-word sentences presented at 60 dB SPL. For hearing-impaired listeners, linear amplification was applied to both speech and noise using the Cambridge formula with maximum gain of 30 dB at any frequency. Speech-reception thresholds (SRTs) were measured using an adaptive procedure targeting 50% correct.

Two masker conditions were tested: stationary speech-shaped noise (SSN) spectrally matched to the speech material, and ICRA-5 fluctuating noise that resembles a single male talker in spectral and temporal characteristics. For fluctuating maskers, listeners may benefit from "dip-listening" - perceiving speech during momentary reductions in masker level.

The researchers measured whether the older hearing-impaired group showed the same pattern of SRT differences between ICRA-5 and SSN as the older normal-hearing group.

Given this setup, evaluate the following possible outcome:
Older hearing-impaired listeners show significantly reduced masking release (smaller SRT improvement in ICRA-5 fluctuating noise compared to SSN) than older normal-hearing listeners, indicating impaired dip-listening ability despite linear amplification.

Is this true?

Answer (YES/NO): YES